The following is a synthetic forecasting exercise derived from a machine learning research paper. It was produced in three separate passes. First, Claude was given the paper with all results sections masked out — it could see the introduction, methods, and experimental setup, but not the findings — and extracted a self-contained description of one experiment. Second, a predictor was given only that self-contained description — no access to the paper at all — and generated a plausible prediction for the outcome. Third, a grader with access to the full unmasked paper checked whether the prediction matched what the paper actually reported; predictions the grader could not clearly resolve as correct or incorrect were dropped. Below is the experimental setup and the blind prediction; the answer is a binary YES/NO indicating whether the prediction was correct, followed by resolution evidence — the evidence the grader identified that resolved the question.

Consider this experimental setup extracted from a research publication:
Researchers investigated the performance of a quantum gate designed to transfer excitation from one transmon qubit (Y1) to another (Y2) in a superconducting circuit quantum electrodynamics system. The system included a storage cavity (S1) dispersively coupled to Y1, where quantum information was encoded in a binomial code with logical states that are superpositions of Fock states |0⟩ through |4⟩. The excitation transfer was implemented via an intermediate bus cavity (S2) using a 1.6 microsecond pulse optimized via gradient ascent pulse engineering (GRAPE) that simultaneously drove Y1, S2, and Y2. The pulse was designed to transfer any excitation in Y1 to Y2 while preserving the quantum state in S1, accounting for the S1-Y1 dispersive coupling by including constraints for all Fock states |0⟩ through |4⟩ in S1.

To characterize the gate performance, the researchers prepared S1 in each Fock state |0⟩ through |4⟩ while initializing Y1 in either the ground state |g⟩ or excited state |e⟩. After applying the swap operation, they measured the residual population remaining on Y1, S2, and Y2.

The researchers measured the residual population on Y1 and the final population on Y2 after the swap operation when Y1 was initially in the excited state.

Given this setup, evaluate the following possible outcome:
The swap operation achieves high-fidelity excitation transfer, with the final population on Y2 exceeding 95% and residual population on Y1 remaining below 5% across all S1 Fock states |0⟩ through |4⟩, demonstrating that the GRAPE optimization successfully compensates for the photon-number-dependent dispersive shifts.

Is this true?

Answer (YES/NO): NO